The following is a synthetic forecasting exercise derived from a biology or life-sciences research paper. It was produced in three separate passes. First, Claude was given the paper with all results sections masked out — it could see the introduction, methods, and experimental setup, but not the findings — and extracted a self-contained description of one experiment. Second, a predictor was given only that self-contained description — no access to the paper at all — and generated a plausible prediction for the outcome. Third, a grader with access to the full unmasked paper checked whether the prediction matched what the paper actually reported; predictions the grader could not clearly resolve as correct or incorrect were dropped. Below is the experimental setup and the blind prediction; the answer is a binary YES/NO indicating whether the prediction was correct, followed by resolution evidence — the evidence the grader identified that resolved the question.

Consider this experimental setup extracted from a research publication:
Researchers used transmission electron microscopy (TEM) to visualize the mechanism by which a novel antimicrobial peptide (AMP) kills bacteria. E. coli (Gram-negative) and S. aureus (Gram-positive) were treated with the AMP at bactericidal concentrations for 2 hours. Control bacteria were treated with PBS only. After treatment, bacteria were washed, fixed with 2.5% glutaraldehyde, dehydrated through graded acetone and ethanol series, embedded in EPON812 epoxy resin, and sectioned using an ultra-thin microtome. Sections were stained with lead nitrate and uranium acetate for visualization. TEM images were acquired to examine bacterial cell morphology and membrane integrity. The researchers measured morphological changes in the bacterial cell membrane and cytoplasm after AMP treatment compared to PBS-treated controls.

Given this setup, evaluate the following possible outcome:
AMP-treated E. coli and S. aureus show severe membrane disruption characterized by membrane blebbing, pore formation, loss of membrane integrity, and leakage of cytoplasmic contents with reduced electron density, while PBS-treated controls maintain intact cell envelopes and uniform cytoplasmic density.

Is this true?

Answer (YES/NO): YES